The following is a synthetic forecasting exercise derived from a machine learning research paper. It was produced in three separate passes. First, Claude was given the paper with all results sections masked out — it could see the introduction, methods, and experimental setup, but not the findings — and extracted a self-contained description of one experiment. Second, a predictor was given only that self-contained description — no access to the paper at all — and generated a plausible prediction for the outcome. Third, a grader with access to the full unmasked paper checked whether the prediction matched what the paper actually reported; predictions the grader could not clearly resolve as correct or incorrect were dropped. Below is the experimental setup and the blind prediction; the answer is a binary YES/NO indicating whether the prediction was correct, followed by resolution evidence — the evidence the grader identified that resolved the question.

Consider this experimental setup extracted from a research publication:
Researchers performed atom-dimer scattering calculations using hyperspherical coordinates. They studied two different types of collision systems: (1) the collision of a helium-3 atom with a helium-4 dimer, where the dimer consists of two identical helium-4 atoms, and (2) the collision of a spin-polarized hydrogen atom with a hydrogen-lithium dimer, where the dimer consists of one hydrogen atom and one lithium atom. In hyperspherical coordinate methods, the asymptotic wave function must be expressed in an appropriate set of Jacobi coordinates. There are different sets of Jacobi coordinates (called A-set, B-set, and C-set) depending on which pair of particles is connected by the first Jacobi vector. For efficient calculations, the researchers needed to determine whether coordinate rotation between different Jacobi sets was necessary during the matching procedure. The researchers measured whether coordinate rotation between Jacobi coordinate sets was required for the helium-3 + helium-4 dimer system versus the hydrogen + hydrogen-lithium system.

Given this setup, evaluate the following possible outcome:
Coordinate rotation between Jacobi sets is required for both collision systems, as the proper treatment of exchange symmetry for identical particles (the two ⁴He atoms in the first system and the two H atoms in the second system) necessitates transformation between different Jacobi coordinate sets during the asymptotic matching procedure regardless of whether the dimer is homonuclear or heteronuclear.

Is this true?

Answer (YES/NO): NO